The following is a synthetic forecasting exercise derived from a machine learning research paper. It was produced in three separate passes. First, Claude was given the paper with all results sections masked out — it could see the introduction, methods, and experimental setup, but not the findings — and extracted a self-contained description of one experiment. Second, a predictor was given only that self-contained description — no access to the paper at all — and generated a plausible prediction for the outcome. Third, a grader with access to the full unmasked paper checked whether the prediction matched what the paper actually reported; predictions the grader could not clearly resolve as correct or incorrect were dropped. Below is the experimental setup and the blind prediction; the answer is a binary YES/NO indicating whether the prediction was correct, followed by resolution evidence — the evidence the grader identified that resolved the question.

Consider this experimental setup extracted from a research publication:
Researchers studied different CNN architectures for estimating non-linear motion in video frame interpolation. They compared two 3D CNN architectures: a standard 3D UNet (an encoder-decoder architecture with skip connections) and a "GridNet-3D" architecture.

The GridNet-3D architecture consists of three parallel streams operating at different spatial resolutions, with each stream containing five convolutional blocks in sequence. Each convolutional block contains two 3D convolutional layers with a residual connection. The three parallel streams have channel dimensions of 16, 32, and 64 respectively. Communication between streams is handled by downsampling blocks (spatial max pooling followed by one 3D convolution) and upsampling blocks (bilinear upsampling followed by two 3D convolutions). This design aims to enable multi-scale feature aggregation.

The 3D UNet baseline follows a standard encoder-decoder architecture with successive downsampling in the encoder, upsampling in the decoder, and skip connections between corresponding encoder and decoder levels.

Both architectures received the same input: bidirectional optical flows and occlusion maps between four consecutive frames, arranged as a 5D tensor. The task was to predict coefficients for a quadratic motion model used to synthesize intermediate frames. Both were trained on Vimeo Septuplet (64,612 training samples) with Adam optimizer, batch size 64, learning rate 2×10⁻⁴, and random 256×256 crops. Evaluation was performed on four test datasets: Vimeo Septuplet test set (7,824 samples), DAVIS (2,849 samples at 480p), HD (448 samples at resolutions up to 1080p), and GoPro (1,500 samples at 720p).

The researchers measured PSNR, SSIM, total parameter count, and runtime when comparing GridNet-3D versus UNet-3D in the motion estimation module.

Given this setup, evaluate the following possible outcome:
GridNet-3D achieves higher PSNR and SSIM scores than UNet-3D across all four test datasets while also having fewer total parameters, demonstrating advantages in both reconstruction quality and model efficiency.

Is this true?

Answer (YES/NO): NO